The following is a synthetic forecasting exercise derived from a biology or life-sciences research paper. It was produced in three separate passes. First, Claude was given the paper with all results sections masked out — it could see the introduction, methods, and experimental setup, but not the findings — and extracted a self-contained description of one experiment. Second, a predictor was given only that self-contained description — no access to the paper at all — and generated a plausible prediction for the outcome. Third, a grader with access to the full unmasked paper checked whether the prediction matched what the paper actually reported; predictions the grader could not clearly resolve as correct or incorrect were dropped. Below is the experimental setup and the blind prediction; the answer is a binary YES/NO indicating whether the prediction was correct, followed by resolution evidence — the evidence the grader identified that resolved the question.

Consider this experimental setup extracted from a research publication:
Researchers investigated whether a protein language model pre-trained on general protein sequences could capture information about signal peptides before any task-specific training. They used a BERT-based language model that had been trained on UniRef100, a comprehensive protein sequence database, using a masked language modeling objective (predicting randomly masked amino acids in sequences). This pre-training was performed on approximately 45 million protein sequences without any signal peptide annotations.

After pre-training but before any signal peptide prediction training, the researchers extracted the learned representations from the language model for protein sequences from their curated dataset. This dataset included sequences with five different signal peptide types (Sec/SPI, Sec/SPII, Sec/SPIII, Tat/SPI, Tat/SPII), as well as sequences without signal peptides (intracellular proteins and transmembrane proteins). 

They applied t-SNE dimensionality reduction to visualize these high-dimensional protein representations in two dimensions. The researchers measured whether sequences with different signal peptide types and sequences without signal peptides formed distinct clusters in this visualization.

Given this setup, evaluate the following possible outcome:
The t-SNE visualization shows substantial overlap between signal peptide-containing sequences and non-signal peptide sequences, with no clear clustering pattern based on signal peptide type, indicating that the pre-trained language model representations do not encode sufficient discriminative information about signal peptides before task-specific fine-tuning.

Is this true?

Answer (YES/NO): NO